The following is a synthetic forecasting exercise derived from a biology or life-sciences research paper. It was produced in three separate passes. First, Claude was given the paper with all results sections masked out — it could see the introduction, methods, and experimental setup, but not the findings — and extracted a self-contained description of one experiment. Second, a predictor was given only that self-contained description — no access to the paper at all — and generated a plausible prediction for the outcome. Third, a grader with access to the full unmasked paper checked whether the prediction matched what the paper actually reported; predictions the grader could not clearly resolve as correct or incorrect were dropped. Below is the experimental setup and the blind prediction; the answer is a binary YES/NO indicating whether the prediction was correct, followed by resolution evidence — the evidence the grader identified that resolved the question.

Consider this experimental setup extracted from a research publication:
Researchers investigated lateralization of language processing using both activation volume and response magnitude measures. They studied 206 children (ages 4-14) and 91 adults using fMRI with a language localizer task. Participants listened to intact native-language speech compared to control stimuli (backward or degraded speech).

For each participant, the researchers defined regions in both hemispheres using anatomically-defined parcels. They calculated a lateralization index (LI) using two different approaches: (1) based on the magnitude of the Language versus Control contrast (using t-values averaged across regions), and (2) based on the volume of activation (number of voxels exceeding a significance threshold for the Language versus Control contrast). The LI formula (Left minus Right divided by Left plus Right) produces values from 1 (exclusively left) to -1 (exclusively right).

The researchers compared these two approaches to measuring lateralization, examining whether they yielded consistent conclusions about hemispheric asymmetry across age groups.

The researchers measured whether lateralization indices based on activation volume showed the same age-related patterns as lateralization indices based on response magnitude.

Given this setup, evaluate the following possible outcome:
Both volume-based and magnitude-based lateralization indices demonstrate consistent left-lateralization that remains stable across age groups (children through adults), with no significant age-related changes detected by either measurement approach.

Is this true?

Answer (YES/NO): YES